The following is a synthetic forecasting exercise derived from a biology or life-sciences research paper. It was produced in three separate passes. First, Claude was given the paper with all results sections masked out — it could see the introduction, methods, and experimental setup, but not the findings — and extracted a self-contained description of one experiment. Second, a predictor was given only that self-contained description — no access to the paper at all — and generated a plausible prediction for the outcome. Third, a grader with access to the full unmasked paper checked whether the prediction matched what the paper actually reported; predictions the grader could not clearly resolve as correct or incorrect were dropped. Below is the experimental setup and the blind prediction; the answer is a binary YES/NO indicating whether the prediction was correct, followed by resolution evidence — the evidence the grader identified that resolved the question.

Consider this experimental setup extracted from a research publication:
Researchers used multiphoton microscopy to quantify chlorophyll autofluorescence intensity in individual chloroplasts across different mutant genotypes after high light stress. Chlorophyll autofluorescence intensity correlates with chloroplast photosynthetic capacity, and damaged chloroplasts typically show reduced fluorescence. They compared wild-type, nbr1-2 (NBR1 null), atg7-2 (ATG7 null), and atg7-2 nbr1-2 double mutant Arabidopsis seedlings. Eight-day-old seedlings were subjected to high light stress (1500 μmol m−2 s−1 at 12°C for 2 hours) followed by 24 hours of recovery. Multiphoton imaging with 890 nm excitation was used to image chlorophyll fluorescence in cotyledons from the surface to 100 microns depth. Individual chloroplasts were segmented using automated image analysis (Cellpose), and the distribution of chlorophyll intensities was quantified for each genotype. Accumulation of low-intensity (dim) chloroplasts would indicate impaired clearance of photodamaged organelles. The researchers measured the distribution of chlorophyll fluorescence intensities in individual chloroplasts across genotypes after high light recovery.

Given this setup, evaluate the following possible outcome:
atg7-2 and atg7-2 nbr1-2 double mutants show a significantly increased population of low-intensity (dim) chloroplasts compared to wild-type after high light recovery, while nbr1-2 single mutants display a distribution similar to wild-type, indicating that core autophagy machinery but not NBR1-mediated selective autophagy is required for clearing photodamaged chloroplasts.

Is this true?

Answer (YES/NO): NO